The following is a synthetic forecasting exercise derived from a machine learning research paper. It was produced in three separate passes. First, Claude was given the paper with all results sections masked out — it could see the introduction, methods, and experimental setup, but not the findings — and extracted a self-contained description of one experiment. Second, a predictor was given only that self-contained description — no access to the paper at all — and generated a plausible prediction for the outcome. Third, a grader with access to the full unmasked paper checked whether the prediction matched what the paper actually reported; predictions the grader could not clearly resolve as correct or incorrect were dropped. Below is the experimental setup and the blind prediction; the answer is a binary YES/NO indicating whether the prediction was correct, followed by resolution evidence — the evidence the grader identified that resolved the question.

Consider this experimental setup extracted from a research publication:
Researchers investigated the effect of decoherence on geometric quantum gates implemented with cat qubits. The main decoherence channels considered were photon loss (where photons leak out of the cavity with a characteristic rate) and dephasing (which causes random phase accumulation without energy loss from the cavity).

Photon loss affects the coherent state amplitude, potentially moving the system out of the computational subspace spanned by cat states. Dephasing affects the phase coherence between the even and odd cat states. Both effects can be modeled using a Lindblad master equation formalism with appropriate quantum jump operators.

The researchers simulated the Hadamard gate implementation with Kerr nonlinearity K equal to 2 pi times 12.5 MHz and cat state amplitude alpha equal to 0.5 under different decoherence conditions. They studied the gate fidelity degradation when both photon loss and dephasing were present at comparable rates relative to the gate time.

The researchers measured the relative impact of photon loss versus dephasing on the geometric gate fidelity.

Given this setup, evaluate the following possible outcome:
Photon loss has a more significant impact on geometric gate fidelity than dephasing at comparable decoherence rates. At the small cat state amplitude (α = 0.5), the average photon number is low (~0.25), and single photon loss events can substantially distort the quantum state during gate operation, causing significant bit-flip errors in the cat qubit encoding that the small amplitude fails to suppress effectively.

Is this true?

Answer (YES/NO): YES